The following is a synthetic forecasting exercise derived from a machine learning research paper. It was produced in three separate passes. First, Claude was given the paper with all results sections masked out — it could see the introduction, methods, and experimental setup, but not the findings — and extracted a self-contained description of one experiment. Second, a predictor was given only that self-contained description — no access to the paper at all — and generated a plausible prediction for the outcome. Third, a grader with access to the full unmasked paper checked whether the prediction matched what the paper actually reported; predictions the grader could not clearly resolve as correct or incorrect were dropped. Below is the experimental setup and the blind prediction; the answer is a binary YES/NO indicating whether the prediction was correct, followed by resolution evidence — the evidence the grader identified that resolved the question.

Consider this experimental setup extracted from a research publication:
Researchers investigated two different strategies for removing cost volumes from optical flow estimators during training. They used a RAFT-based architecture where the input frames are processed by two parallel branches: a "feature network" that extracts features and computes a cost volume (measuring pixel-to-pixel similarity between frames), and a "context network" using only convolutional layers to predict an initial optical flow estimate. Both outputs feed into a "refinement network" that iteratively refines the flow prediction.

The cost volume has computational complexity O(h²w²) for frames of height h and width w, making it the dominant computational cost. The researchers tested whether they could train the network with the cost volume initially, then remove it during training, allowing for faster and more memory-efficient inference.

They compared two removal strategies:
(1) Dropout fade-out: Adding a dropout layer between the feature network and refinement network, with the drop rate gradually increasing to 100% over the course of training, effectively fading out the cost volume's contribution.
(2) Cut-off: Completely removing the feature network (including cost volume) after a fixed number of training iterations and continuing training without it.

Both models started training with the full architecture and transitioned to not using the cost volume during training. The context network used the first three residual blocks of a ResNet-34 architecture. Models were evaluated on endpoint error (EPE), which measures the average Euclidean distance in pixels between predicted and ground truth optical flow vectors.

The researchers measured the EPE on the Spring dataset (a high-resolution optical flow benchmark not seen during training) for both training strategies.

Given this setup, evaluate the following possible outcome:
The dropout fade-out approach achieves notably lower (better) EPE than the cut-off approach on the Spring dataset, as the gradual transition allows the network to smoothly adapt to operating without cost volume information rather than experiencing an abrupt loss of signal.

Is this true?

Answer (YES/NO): NO